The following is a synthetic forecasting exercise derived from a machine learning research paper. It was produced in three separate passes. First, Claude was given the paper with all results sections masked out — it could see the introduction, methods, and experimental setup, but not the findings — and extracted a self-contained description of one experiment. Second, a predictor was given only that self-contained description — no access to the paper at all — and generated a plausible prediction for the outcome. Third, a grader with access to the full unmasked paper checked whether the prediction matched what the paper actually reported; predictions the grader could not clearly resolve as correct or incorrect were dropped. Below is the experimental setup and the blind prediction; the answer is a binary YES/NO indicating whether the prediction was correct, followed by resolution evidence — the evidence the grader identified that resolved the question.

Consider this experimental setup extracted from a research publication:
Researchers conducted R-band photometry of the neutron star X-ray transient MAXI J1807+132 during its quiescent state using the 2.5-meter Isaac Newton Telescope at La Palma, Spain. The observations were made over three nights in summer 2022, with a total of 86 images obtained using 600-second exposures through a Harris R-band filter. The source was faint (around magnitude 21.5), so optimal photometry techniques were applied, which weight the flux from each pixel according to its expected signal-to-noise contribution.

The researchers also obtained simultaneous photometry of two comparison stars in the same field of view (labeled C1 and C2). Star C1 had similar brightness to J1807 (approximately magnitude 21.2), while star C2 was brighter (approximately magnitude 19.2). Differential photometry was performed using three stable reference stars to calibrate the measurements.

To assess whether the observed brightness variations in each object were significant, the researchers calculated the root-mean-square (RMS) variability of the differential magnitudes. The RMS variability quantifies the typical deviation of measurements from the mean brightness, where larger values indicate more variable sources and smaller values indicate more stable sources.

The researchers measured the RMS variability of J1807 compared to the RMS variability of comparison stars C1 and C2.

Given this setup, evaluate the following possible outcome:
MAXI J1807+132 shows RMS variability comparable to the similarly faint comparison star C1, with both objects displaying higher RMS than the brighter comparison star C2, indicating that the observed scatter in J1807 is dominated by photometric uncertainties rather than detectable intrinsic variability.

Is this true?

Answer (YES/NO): NO